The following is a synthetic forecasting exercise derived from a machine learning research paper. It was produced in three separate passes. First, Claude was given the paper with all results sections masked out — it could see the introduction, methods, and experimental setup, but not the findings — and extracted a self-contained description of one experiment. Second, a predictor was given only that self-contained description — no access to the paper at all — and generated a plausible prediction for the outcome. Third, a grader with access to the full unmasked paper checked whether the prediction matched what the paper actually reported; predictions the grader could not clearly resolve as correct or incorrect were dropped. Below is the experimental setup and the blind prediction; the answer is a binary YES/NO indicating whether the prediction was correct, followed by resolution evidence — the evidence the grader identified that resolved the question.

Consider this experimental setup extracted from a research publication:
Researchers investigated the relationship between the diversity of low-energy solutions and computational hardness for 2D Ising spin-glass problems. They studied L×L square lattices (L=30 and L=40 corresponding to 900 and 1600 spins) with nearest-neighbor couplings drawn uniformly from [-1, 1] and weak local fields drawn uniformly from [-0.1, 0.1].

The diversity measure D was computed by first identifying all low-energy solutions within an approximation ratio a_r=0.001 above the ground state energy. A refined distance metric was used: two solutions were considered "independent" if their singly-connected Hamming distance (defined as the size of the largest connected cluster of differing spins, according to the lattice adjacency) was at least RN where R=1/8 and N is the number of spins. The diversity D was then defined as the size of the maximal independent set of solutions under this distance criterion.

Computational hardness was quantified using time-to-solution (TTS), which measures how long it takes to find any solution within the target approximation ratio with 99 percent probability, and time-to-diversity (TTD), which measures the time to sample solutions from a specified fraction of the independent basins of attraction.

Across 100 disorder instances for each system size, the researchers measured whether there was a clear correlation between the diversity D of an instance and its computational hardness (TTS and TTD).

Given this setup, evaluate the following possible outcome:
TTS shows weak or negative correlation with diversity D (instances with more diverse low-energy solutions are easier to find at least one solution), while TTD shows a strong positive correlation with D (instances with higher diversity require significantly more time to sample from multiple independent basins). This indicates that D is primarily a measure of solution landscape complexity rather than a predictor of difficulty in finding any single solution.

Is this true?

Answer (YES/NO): NO